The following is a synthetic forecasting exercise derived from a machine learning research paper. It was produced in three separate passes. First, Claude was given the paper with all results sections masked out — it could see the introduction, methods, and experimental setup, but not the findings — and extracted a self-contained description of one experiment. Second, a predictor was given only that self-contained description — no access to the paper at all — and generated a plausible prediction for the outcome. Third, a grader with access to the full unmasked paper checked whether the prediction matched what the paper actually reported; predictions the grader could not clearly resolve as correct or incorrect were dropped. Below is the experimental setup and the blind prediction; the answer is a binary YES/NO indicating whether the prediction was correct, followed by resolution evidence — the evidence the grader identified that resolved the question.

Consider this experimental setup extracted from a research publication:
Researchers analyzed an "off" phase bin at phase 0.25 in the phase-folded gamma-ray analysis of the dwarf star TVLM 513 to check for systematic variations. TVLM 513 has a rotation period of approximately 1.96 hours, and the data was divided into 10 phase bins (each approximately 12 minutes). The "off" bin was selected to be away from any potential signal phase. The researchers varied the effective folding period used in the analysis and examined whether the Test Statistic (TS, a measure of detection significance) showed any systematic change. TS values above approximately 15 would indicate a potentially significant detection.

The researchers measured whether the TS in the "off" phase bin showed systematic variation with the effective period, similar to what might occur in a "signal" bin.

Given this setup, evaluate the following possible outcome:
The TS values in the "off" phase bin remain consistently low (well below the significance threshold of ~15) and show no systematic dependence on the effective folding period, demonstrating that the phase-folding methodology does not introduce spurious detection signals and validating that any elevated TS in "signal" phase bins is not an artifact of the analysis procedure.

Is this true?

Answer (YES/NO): YES